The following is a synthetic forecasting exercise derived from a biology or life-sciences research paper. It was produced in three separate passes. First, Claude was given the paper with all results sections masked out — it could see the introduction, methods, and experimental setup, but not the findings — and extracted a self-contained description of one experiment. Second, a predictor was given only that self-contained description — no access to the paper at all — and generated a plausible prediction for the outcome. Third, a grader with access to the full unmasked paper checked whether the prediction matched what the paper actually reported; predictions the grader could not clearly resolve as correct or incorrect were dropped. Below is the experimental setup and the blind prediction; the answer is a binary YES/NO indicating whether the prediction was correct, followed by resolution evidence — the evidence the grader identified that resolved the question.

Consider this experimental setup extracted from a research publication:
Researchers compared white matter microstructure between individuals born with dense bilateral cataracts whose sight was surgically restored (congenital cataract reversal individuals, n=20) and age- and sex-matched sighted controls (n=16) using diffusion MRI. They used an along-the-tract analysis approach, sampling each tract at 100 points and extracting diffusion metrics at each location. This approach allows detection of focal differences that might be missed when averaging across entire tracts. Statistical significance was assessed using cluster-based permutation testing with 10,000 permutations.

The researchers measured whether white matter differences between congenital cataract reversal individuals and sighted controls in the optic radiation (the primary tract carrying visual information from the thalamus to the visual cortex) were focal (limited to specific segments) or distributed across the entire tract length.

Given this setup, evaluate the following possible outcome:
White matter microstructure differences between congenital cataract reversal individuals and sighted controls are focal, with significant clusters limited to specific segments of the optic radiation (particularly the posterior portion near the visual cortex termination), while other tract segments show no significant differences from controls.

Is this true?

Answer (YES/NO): NO